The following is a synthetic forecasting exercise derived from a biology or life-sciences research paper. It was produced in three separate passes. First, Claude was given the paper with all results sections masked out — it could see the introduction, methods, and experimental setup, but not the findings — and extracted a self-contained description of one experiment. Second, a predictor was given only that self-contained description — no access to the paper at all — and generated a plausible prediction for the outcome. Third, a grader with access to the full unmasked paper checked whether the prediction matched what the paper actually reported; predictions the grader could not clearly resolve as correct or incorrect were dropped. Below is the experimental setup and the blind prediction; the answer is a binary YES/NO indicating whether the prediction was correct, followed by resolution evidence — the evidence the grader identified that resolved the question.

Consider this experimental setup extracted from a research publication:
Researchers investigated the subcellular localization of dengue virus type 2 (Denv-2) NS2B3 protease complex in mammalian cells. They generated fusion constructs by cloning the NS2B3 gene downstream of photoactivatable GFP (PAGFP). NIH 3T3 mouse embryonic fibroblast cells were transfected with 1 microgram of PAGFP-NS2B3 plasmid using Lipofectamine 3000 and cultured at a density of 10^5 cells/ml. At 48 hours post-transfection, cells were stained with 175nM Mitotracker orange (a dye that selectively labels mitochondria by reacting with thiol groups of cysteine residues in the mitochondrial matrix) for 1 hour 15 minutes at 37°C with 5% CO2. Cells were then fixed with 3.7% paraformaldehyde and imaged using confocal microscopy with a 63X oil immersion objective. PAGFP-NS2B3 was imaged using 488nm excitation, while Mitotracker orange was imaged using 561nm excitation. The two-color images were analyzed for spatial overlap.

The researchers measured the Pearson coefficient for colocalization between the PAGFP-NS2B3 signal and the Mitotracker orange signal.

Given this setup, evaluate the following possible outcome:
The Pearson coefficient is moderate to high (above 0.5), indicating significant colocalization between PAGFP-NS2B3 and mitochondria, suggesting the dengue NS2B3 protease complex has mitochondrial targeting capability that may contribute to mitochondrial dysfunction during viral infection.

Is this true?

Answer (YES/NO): YES